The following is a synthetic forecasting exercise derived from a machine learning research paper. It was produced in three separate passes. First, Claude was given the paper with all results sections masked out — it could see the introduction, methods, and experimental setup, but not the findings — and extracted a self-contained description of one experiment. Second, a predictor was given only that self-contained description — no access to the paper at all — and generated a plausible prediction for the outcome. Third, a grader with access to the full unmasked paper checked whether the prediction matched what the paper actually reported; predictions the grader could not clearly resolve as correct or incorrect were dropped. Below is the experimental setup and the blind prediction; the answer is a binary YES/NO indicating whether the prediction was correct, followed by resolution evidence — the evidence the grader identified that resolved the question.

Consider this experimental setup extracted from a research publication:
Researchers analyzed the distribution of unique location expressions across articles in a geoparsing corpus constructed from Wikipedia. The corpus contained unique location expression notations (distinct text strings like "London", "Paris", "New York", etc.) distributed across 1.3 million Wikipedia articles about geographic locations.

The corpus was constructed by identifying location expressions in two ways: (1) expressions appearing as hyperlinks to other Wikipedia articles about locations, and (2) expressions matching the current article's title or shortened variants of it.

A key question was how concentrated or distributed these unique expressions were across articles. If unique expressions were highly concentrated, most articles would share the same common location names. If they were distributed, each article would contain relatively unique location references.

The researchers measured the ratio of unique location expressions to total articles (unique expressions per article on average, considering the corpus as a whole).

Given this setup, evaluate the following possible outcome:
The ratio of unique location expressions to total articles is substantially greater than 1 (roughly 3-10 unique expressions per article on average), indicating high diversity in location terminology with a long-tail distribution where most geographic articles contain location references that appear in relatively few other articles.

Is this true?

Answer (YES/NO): YES